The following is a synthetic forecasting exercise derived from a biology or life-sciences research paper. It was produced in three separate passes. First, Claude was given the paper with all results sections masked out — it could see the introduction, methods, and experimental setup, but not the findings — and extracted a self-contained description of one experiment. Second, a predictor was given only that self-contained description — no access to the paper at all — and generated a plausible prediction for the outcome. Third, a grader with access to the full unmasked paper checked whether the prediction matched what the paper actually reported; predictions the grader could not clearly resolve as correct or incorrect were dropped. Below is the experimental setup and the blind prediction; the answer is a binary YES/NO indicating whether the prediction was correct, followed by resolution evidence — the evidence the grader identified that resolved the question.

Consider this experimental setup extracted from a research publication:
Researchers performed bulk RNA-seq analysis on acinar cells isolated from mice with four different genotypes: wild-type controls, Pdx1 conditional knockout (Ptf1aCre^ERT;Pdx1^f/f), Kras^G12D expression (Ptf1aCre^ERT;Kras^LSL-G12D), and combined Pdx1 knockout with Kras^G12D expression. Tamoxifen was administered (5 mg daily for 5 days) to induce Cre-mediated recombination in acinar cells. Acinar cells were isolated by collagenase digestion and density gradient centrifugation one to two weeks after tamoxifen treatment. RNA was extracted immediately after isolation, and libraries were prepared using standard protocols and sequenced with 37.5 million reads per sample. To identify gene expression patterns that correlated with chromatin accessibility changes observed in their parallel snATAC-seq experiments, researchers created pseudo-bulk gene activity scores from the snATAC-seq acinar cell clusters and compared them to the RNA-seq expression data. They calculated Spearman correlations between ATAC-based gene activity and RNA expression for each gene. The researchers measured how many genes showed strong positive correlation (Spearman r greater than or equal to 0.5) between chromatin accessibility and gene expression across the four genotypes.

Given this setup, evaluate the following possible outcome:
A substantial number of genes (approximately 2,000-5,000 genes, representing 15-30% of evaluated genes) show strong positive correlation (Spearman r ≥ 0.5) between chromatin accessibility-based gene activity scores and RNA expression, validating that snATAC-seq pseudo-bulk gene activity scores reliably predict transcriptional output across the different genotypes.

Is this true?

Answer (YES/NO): NO